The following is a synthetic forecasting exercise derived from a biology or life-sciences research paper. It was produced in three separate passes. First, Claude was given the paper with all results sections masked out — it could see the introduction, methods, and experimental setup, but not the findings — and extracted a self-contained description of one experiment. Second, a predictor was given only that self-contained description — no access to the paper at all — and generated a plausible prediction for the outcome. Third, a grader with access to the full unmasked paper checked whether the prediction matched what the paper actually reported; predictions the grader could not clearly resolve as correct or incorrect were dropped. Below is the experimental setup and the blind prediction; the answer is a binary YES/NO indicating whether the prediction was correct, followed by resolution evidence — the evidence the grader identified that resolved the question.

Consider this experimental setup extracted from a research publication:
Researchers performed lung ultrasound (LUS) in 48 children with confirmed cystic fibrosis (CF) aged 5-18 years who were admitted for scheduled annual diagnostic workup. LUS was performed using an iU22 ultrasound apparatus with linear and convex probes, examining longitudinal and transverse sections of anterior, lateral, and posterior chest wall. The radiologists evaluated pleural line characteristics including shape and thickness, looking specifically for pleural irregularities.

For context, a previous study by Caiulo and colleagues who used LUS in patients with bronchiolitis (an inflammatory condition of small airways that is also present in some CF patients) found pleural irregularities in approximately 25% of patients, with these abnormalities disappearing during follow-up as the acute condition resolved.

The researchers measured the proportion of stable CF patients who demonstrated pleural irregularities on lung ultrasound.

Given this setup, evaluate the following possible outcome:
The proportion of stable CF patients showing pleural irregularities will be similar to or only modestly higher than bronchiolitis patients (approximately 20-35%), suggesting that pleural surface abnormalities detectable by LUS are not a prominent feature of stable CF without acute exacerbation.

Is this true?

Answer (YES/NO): NO